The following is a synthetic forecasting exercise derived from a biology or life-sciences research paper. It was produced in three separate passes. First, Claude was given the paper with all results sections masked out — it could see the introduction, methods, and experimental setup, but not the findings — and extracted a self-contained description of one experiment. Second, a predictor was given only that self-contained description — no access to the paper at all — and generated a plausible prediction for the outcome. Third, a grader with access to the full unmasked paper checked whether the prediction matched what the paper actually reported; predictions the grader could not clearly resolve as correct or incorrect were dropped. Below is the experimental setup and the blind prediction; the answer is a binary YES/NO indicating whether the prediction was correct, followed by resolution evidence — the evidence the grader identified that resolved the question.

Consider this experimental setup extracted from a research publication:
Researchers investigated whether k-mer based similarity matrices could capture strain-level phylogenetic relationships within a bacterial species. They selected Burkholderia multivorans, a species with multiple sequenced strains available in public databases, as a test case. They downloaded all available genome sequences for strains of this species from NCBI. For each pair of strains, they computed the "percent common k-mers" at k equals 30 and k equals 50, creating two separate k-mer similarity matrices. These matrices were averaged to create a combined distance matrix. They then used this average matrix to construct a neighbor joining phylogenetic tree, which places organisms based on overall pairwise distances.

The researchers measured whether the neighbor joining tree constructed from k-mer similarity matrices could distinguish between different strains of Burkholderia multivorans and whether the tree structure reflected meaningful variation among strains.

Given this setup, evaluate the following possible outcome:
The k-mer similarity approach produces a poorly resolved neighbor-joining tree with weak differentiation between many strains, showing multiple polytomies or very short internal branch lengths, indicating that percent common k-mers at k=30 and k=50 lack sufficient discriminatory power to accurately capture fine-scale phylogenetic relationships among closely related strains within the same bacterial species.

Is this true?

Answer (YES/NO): NO